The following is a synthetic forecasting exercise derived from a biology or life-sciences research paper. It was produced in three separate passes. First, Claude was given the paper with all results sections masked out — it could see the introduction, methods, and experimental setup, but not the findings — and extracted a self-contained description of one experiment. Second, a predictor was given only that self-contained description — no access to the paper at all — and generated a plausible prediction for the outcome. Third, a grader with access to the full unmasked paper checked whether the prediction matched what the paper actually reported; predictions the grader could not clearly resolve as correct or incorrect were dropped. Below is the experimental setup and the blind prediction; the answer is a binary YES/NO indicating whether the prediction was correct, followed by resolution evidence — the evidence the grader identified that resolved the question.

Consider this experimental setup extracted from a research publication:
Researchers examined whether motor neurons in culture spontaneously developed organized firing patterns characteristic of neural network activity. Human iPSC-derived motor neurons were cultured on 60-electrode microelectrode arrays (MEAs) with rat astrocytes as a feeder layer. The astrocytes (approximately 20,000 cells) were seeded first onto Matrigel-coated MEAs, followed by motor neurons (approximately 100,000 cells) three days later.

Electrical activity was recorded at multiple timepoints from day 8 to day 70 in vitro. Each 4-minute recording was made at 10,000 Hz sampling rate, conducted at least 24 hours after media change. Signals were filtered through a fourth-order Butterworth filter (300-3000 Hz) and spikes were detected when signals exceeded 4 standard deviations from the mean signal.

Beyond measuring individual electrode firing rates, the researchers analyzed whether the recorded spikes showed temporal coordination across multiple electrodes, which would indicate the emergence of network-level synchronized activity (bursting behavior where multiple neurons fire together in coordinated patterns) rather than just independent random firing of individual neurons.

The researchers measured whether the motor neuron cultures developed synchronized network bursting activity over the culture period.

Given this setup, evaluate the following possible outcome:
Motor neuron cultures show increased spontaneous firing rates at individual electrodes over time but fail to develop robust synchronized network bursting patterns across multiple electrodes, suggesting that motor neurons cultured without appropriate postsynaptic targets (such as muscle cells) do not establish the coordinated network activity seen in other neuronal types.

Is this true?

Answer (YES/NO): NO